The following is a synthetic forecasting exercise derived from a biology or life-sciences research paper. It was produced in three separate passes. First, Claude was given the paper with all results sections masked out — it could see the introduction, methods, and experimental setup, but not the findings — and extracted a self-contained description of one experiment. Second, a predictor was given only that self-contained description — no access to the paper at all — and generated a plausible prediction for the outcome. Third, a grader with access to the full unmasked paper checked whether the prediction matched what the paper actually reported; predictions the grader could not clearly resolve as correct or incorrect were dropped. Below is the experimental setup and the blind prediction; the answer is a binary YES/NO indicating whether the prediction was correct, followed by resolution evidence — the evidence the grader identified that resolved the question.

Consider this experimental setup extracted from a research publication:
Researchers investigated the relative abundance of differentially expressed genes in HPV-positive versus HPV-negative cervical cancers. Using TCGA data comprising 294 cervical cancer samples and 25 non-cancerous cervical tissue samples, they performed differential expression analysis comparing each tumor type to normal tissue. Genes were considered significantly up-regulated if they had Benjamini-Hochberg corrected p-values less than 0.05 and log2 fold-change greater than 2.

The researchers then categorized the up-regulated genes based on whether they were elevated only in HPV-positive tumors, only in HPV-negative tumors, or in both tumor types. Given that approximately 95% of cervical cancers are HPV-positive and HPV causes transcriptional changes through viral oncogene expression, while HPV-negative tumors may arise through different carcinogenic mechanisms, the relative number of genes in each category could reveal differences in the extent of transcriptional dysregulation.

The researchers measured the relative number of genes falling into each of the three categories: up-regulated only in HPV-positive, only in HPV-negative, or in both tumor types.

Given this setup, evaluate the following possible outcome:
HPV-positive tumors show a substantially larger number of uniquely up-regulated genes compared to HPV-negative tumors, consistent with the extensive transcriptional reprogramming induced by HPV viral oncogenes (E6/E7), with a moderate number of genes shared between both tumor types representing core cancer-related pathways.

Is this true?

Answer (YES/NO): NO